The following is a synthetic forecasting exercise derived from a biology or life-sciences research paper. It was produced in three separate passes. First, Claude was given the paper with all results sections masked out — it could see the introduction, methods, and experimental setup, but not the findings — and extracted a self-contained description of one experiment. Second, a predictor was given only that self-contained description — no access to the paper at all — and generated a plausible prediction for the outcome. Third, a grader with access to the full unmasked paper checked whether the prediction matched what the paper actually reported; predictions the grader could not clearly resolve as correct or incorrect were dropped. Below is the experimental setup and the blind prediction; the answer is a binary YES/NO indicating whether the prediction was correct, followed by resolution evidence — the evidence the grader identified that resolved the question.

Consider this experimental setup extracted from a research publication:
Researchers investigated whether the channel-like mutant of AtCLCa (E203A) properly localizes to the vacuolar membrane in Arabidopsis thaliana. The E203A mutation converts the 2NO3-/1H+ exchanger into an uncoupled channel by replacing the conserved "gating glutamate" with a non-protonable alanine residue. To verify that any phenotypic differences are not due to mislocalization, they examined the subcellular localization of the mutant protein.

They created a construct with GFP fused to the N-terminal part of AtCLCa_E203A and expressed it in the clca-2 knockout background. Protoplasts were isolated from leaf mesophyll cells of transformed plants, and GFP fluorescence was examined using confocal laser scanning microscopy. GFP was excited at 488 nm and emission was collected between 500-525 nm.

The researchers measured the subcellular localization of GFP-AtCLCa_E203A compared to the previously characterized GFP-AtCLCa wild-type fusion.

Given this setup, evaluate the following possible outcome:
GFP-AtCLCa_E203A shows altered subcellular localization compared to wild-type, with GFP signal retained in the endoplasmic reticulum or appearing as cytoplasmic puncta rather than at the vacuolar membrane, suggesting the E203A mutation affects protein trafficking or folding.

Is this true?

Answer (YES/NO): NO